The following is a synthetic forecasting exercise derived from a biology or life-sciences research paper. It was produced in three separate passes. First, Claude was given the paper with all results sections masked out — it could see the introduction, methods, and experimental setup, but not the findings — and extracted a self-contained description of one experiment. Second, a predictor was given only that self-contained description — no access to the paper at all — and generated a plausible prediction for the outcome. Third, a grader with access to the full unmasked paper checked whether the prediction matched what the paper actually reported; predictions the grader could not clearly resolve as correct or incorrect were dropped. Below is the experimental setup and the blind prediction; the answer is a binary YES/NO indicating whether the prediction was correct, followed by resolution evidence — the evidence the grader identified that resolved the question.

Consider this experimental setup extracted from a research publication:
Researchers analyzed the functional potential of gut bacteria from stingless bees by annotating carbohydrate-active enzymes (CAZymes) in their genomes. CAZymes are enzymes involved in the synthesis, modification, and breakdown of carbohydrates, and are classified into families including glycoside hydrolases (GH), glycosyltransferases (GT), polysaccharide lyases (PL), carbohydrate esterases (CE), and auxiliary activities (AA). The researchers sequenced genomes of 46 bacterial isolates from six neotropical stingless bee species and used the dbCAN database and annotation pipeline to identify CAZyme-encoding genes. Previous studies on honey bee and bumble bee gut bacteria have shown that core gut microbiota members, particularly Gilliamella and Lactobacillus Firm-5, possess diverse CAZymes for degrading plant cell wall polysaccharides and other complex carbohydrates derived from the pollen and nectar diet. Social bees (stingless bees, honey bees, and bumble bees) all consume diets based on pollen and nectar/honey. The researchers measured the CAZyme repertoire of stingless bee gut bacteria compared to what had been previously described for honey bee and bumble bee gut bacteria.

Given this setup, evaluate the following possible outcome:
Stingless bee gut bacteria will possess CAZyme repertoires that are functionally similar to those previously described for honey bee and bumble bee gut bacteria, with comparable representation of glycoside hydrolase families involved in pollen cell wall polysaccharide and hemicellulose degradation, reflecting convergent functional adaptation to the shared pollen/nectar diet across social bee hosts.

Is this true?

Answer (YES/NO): YES